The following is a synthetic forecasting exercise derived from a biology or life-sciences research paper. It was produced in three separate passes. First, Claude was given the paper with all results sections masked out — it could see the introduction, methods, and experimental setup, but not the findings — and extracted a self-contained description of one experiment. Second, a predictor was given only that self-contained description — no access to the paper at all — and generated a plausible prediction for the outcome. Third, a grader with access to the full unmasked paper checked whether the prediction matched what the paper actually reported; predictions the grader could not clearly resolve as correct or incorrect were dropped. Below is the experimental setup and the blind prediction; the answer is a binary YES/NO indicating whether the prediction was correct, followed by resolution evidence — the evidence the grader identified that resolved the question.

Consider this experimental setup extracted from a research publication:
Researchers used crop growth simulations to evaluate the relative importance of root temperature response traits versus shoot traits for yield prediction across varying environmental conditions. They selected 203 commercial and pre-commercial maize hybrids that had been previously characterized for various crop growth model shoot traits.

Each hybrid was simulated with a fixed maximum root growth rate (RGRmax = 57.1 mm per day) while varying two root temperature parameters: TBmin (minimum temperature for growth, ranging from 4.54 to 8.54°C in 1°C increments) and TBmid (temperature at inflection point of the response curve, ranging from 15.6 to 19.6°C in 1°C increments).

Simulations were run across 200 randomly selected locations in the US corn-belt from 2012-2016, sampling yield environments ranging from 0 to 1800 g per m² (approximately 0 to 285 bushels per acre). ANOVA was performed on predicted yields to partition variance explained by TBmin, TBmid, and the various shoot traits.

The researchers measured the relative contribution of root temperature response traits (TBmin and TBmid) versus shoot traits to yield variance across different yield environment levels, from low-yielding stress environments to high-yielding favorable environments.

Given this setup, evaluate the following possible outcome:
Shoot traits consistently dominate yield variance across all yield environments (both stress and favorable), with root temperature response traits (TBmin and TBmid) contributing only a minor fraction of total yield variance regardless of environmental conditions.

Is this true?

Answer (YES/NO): NO